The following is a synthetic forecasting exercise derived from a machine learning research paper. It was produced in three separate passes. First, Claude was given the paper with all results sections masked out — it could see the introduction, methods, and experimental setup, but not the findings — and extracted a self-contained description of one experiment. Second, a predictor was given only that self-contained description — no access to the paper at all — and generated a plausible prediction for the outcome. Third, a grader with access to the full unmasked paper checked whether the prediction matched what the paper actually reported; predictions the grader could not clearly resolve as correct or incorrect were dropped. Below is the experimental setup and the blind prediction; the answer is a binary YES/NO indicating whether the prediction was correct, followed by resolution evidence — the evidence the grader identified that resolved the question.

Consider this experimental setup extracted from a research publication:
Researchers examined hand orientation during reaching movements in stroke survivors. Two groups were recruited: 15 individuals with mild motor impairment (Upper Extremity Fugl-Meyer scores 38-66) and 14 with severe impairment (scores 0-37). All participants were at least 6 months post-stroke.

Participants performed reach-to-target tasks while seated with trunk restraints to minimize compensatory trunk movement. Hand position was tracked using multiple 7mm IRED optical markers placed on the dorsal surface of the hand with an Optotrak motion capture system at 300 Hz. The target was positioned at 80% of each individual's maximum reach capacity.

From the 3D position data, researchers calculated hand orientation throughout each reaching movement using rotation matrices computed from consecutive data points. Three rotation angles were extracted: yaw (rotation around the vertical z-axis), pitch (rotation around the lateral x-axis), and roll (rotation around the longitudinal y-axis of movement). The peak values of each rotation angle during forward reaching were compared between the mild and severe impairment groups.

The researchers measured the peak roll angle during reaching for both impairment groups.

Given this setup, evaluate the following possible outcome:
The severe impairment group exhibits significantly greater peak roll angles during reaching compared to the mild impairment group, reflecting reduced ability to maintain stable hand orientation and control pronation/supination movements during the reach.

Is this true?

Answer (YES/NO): NO